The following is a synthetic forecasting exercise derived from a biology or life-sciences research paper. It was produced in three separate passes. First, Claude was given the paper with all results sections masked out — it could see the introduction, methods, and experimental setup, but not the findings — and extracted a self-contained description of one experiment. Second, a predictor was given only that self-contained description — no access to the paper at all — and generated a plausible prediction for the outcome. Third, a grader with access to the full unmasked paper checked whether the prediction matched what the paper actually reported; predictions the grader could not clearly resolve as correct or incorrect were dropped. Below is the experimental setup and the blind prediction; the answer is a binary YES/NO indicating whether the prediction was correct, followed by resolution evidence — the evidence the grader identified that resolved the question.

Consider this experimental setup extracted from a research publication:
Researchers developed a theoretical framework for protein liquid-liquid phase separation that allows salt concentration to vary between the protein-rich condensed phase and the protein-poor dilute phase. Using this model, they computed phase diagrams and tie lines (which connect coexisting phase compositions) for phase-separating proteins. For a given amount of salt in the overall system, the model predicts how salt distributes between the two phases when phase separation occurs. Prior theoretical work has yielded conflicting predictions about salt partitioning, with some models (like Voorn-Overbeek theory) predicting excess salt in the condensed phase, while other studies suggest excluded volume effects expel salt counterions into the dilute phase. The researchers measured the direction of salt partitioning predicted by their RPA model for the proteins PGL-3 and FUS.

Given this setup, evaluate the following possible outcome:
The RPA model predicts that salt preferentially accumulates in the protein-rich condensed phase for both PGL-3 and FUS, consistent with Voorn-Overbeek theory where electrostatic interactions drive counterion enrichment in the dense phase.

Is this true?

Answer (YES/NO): YES